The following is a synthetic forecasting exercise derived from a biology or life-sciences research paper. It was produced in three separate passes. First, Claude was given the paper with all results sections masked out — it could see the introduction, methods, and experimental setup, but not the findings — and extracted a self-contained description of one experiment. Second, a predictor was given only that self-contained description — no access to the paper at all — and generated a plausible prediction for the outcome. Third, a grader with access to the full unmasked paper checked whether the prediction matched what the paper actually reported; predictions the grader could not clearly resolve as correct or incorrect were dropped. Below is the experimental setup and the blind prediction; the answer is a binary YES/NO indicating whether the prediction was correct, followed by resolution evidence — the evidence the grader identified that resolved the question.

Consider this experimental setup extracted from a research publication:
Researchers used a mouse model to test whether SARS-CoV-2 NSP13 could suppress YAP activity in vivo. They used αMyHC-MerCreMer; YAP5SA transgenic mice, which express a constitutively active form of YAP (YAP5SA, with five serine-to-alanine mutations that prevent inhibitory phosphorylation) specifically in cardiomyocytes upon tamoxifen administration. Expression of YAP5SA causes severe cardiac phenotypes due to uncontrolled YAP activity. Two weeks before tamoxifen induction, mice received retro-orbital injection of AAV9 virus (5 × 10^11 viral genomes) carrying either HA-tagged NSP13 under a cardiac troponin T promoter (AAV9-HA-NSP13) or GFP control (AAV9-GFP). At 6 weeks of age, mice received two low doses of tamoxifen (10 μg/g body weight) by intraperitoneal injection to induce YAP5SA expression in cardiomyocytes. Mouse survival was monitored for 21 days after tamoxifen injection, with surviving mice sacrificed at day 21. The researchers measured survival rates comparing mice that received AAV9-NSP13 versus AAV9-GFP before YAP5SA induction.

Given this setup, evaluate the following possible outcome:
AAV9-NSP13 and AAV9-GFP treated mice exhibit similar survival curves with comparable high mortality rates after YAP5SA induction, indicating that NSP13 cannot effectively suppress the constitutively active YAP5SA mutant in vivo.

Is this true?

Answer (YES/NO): NO